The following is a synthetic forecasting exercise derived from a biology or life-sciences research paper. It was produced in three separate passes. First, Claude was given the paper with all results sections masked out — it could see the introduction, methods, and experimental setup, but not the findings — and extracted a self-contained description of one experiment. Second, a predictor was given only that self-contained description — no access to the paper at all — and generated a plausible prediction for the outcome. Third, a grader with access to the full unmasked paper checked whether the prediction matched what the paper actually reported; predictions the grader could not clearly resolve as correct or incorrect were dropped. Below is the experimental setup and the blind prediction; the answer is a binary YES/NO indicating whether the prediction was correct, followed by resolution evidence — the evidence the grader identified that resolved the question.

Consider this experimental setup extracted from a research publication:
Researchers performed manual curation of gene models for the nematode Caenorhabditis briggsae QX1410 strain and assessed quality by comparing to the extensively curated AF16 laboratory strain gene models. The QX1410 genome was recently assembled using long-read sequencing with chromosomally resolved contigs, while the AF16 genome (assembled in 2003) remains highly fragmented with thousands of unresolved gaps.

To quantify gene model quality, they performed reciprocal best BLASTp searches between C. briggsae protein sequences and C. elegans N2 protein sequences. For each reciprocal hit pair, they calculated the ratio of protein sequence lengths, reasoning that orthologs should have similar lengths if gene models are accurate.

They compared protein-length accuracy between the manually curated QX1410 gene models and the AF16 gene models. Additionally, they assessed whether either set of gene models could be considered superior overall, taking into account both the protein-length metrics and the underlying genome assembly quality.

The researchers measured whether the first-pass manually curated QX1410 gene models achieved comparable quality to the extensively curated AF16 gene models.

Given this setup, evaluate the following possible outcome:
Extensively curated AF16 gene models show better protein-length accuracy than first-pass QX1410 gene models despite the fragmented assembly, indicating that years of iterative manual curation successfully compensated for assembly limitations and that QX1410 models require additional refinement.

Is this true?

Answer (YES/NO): NO